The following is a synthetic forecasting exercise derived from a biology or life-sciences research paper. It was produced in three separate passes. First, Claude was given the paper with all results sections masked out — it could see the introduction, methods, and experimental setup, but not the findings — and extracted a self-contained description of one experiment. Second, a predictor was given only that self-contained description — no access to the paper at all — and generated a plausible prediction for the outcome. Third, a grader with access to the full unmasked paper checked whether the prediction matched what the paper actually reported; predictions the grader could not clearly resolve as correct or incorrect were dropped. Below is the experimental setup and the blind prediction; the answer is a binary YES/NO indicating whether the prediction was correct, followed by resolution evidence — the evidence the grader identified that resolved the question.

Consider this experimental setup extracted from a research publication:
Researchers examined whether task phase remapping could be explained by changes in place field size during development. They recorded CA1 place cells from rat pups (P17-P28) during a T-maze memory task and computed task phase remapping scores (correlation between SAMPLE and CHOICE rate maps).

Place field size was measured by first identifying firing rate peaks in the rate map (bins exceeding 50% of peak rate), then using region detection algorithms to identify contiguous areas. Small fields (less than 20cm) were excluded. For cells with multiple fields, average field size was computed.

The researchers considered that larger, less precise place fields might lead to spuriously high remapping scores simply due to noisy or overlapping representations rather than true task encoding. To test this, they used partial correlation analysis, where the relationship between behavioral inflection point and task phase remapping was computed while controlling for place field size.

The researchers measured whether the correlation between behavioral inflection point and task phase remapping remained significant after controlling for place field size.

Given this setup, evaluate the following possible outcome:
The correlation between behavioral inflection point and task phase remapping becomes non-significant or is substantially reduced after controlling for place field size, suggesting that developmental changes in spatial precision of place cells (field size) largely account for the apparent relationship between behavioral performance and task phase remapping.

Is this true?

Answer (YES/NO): NO